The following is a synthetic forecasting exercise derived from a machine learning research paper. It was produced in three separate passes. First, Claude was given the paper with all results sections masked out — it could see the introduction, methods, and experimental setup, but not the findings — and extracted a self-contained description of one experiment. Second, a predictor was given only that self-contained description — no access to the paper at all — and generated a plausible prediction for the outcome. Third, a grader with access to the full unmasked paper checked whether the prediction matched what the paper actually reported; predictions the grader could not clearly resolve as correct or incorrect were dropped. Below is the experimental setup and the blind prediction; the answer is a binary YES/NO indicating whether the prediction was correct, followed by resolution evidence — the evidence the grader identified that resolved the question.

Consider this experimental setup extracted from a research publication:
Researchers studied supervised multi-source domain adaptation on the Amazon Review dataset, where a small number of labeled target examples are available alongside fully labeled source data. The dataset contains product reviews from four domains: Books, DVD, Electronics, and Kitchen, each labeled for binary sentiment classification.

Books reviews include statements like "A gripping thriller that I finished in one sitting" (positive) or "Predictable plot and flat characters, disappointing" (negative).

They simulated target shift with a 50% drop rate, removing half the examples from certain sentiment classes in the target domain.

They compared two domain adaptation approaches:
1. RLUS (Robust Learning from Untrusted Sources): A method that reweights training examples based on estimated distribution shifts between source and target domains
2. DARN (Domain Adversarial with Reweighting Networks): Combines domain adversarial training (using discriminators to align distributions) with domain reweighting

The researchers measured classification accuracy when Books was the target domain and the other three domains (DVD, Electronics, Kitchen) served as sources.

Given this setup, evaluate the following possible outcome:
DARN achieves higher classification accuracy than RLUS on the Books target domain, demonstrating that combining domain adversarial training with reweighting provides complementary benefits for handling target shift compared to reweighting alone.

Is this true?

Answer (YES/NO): NO